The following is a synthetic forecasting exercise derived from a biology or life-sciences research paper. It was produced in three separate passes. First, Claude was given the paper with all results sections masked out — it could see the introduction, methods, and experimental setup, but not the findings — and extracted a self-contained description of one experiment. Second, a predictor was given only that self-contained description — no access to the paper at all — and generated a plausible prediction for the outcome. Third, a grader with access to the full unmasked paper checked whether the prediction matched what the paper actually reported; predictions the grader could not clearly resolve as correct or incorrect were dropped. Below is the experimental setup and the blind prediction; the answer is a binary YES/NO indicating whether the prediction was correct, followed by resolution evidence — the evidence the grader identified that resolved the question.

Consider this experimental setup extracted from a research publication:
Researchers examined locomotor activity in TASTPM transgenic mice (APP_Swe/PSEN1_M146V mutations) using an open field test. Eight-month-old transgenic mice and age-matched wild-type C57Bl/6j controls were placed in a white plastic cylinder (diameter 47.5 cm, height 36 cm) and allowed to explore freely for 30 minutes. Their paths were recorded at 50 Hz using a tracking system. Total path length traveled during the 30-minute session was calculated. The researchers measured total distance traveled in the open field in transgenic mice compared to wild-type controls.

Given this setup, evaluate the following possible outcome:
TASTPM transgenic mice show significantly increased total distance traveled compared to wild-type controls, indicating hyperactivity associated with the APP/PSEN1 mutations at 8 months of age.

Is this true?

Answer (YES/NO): NO